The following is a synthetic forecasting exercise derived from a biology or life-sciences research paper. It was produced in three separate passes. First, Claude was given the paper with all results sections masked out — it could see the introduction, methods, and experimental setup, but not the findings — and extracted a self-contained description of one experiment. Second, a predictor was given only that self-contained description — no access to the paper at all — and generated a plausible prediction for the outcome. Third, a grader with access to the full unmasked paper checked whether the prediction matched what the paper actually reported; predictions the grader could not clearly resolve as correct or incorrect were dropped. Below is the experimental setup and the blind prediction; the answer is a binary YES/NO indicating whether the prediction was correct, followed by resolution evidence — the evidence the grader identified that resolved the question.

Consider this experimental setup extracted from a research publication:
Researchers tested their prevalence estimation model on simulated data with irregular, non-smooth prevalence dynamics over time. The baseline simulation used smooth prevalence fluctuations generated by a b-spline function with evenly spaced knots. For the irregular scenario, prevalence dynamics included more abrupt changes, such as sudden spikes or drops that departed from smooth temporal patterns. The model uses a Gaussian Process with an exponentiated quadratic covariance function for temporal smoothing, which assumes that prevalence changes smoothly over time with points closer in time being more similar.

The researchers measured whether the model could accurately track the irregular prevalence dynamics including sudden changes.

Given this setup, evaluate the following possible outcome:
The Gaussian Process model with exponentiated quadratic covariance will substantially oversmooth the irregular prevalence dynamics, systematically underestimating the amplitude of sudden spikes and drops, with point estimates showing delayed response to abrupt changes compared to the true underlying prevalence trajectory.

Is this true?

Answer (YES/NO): NO